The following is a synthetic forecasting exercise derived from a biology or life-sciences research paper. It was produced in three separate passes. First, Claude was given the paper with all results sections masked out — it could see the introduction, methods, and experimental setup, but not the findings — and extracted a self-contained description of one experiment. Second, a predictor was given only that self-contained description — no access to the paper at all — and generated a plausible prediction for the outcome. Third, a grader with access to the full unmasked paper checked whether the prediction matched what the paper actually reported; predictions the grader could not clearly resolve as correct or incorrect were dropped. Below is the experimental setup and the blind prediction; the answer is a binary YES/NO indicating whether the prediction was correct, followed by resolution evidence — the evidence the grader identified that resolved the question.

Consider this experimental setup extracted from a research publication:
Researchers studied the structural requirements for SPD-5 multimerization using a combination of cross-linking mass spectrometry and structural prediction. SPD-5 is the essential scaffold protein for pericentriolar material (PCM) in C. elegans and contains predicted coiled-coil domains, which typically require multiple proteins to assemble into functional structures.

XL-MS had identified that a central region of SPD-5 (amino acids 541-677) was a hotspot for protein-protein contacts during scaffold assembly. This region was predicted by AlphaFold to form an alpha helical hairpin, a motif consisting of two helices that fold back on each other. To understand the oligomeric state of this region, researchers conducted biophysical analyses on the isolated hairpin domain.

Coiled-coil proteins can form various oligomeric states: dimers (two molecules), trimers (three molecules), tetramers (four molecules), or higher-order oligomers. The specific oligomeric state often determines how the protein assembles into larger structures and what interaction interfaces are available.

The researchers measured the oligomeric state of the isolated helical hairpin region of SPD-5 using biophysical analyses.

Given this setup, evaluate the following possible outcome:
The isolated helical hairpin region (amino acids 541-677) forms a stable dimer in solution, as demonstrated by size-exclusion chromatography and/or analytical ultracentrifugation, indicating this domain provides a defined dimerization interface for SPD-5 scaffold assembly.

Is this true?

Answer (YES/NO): NO